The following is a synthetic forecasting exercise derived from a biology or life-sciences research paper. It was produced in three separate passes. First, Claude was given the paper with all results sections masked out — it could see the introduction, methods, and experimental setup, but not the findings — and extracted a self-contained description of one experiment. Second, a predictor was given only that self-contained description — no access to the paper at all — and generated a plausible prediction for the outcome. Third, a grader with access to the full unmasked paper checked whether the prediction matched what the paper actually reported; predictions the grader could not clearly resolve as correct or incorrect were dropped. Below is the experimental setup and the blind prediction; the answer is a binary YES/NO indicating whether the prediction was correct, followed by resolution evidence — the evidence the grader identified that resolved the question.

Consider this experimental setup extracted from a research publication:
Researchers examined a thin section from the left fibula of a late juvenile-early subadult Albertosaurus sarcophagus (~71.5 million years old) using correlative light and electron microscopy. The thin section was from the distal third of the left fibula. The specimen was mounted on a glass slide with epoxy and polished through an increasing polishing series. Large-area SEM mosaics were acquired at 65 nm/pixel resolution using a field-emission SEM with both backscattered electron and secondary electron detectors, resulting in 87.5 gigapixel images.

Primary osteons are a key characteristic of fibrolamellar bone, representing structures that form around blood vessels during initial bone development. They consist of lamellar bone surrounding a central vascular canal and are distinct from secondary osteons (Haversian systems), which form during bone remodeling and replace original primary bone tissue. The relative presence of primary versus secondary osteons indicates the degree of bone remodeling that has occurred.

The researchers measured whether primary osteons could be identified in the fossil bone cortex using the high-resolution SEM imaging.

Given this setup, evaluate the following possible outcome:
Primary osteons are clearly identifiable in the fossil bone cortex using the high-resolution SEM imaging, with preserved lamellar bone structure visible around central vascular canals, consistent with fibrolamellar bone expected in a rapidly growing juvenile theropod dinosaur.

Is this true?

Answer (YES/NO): YES